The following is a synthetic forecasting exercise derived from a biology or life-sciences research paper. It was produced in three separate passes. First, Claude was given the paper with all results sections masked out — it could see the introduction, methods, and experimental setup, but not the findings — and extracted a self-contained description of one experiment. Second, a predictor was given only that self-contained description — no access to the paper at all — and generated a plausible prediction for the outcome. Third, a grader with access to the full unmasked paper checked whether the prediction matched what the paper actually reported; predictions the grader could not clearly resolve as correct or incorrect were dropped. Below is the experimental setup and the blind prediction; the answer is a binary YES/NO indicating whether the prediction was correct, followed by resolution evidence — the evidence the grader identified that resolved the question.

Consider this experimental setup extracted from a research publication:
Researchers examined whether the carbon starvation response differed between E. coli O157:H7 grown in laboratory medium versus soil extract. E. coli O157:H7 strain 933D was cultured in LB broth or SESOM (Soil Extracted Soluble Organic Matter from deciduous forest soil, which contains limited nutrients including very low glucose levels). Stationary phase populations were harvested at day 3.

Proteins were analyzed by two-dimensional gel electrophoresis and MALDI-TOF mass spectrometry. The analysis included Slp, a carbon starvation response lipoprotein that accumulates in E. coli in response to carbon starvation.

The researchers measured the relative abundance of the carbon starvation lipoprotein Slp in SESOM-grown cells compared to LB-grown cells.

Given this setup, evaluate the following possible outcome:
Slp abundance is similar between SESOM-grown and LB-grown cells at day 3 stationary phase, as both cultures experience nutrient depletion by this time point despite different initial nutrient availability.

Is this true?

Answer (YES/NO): NO